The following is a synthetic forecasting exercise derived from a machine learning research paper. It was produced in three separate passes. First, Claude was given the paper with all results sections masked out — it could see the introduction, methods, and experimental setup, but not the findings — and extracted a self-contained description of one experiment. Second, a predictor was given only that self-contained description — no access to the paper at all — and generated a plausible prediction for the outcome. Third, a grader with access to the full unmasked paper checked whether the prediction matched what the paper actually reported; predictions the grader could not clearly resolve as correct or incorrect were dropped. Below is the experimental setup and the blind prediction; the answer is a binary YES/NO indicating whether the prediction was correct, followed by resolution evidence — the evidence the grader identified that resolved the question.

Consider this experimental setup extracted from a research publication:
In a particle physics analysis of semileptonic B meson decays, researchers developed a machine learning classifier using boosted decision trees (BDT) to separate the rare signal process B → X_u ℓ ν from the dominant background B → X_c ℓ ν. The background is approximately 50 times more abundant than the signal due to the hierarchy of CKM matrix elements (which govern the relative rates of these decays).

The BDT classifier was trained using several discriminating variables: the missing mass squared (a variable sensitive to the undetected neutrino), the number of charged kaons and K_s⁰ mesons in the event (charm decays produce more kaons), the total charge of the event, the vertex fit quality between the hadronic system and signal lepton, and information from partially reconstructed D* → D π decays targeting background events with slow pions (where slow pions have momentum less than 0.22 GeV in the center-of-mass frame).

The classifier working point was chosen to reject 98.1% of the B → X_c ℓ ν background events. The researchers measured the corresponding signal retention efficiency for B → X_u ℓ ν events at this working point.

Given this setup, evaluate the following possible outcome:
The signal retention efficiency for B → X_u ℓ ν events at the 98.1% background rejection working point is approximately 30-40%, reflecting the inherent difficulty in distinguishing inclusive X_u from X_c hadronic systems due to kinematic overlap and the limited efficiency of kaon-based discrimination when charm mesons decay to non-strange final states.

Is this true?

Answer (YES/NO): NO